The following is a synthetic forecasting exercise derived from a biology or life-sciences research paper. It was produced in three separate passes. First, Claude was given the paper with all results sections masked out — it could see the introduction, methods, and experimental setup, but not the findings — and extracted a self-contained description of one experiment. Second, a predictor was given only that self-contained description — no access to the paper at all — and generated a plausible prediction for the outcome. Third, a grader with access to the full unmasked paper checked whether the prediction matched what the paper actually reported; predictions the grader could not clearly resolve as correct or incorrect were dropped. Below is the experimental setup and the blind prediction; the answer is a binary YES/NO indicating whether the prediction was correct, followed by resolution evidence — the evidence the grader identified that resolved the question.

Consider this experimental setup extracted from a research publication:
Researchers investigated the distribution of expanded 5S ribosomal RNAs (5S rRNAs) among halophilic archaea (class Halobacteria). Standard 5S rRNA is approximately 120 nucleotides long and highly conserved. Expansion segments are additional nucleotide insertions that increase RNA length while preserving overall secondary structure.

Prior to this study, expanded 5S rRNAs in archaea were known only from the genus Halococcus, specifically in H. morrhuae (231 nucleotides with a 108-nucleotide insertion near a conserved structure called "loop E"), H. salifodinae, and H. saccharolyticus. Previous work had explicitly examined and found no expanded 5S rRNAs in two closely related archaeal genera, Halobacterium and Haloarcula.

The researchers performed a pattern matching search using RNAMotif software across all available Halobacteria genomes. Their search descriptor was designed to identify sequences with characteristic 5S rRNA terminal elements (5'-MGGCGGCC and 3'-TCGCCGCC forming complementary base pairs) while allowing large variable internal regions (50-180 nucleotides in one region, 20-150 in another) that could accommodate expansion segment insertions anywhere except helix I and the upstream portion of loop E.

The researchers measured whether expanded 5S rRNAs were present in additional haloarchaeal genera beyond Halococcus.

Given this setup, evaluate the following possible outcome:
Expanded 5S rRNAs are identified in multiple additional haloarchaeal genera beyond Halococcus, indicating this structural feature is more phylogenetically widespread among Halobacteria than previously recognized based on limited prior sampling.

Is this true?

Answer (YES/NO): YES